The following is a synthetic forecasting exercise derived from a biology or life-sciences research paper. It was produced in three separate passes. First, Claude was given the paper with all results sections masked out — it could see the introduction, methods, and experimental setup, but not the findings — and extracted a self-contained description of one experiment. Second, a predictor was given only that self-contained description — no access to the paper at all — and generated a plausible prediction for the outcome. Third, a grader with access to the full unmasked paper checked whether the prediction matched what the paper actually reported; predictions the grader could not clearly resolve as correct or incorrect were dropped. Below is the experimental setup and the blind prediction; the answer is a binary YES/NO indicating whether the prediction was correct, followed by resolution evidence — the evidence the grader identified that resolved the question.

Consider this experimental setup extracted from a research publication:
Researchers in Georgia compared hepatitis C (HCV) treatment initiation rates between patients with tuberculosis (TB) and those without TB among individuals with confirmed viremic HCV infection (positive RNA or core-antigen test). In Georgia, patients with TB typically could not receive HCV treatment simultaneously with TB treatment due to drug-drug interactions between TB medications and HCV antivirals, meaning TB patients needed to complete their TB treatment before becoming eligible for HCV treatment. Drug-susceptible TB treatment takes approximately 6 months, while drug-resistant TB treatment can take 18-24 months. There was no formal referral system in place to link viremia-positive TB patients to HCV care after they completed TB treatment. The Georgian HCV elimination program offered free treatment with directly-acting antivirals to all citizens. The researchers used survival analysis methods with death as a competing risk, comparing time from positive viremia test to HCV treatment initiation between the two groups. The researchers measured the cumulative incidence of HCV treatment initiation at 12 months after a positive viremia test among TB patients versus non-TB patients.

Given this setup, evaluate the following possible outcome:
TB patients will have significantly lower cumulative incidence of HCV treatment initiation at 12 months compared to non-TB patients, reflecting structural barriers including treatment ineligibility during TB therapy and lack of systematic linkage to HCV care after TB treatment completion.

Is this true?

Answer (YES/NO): YES